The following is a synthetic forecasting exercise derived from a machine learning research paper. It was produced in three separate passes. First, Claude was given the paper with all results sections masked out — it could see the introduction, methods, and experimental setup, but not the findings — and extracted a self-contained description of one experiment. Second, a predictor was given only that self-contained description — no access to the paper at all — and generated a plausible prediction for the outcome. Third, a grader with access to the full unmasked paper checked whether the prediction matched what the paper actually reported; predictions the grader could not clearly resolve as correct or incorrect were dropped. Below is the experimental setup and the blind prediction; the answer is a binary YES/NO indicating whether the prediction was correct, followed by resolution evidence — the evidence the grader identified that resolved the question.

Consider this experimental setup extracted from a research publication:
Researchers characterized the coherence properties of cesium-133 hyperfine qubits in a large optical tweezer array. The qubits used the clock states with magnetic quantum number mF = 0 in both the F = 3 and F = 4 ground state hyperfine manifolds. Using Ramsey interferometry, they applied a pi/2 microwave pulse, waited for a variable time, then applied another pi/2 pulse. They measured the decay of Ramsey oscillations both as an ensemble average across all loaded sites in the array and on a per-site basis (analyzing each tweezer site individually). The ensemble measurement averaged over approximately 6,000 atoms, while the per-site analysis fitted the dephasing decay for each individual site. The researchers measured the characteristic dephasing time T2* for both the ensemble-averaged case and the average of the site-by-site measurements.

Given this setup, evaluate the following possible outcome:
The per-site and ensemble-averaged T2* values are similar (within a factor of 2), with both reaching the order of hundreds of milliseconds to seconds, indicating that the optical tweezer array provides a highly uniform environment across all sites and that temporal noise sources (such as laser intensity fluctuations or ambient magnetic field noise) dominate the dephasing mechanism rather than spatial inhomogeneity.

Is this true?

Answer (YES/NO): NO